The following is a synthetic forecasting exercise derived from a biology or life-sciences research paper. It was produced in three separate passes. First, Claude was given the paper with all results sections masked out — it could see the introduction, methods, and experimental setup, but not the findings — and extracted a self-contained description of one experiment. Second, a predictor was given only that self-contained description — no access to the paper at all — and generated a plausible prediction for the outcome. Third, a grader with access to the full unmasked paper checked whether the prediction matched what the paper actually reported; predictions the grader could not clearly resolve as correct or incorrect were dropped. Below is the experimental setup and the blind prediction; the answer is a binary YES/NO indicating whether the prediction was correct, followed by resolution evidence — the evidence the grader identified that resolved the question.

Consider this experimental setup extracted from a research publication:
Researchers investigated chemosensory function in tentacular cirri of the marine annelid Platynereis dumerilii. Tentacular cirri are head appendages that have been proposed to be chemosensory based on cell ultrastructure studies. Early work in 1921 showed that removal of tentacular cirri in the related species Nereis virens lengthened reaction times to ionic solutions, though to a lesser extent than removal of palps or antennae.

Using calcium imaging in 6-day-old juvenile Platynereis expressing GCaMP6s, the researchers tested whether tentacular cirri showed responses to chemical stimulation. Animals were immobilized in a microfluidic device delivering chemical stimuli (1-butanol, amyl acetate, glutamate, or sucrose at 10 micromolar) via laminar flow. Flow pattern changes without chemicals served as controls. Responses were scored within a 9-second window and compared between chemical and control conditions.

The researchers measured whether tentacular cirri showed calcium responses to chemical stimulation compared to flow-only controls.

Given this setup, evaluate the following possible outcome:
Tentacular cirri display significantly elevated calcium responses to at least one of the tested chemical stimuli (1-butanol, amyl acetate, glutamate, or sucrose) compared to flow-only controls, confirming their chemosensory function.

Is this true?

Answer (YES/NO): YES